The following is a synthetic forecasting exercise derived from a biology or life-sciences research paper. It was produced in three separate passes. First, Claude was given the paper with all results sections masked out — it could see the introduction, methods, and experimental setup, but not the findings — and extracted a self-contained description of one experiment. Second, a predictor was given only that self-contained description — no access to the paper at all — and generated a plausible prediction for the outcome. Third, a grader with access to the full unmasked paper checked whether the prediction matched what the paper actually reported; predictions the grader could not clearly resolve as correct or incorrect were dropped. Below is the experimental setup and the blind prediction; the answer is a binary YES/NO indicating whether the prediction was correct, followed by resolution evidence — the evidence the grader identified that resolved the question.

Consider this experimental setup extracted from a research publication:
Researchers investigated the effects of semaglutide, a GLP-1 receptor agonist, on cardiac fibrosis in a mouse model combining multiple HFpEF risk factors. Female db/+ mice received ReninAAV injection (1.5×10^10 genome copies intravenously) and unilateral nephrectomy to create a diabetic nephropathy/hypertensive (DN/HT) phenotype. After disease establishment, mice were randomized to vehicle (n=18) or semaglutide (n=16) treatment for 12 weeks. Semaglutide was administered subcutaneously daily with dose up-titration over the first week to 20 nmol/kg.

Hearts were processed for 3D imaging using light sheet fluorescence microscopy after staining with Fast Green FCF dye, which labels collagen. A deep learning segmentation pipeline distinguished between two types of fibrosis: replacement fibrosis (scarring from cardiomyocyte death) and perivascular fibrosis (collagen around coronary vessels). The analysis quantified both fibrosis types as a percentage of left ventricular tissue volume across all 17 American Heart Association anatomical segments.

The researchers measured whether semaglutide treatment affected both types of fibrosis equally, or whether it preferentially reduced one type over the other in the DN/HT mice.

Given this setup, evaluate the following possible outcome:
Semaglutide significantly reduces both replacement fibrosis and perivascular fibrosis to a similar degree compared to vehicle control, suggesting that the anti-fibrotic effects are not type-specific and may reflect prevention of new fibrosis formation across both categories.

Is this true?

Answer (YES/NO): NO